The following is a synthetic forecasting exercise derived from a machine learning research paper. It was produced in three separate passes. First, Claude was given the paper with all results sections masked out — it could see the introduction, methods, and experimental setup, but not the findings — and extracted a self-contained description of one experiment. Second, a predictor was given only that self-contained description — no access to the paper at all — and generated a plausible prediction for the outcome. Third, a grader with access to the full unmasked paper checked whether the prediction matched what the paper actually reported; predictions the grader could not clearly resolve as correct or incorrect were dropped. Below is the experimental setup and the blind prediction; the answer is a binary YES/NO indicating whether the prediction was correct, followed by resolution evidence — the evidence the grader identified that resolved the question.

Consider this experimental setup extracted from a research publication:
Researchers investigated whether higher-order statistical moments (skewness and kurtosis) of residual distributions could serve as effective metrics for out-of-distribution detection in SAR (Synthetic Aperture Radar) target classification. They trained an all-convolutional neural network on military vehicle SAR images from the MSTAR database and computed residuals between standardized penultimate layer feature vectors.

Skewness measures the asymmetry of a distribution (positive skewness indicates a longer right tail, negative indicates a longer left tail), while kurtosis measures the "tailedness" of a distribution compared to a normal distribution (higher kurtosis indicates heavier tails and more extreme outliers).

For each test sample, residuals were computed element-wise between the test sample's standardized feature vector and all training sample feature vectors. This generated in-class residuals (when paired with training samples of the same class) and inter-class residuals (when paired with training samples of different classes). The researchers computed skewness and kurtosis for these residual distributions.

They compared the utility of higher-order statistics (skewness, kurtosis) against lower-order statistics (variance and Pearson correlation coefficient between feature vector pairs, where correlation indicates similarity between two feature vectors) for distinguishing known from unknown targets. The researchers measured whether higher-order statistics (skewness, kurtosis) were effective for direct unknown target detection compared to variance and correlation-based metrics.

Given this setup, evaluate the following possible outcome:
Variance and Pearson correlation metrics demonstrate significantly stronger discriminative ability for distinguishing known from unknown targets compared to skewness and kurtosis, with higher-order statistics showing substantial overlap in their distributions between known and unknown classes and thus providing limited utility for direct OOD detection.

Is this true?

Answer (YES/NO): YES